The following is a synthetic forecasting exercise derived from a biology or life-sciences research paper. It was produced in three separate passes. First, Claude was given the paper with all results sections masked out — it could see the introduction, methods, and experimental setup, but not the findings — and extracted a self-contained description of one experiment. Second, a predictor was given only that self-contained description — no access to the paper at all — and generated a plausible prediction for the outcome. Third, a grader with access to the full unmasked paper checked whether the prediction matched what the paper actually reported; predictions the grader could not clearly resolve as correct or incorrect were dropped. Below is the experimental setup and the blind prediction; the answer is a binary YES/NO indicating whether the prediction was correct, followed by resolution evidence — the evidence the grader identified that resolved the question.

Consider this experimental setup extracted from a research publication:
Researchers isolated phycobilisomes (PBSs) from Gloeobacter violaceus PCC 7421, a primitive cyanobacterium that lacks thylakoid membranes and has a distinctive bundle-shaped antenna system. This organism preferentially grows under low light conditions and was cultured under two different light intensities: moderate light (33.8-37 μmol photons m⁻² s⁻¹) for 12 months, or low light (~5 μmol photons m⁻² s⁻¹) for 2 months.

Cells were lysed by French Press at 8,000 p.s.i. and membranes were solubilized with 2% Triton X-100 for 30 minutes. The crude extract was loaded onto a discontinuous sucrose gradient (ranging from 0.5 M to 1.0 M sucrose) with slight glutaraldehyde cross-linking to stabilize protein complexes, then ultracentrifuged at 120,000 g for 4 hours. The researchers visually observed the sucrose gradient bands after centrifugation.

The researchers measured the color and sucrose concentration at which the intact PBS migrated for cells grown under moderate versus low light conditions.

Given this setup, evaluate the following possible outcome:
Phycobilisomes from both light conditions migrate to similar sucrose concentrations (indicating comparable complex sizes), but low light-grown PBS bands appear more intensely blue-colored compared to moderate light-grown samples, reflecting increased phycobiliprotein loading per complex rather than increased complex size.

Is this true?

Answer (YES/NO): NO